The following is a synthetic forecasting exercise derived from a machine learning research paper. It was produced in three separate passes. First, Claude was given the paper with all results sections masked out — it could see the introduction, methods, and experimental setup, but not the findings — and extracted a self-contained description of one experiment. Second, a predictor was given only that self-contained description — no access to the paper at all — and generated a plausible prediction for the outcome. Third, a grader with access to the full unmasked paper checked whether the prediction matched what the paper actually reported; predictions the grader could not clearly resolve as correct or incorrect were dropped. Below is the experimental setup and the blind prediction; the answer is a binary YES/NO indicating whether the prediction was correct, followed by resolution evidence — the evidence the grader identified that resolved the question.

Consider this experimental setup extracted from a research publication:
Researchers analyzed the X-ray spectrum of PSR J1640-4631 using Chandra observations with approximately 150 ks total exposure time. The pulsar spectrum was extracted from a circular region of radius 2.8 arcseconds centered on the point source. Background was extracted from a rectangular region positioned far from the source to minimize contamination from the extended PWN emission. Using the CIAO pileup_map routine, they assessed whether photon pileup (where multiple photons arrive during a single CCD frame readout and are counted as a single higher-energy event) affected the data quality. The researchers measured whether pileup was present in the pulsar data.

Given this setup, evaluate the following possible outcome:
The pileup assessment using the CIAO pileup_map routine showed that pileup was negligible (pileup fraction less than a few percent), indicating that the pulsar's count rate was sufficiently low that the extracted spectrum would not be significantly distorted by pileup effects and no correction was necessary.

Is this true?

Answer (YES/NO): YES